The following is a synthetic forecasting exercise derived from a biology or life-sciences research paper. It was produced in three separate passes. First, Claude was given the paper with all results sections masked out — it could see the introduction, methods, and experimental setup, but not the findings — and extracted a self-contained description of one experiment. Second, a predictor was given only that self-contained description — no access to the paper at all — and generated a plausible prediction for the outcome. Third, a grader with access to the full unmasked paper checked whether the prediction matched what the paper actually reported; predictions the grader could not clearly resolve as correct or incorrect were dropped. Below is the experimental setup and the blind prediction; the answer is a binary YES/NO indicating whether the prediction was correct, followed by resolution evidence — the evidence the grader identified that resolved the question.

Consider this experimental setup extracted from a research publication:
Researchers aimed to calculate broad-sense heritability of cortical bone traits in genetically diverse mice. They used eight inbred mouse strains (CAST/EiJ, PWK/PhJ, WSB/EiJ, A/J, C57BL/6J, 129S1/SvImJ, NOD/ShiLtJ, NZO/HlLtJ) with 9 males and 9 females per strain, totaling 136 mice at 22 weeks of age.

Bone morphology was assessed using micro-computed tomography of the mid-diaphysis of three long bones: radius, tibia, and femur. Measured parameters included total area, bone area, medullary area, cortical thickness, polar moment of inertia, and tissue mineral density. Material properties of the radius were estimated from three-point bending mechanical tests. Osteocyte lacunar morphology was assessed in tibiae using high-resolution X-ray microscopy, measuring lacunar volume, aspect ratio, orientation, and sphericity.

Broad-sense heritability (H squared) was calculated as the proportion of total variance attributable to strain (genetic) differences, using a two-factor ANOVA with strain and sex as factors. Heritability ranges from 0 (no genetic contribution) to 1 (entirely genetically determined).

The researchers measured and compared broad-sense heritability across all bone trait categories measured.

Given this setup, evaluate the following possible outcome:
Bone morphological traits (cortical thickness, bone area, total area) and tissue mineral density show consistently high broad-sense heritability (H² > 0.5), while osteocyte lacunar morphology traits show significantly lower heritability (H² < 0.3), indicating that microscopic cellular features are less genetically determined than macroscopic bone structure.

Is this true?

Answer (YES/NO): NO